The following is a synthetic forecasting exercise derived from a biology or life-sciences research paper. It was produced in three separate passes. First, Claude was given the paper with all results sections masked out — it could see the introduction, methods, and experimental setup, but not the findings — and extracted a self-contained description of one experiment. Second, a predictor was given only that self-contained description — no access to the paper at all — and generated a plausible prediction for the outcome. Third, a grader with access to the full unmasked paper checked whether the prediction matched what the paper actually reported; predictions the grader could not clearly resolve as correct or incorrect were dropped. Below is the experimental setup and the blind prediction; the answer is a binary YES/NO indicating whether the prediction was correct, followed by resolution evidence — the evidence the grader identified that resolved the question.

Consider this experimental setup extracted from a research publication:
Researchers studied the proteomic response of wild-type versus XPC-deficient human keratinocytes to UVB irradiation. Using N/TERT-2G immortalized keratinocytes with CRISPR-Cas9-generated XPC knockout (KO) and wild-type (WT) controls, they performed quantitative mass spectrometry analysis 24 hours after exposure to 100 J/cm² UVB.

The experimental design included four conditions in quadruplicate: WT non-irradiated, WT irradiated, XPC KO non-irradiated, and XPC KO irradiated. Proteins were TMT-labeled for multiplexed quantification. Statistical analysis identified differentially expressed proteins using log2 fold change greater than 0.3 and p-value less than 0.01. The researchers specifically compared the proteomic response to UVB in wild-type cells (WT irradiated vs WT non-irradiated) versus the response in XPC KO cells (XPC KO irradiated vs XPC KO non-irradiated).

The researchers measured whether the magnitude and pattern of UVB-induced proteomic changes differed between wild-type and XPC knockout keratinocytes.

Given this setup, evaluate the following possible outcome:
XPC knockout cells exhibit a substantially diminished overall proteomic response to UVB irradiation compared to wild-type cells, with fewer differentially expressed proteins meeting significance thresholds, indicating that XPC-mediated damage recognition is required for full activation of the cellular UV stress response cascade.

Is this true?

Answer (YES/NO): NO